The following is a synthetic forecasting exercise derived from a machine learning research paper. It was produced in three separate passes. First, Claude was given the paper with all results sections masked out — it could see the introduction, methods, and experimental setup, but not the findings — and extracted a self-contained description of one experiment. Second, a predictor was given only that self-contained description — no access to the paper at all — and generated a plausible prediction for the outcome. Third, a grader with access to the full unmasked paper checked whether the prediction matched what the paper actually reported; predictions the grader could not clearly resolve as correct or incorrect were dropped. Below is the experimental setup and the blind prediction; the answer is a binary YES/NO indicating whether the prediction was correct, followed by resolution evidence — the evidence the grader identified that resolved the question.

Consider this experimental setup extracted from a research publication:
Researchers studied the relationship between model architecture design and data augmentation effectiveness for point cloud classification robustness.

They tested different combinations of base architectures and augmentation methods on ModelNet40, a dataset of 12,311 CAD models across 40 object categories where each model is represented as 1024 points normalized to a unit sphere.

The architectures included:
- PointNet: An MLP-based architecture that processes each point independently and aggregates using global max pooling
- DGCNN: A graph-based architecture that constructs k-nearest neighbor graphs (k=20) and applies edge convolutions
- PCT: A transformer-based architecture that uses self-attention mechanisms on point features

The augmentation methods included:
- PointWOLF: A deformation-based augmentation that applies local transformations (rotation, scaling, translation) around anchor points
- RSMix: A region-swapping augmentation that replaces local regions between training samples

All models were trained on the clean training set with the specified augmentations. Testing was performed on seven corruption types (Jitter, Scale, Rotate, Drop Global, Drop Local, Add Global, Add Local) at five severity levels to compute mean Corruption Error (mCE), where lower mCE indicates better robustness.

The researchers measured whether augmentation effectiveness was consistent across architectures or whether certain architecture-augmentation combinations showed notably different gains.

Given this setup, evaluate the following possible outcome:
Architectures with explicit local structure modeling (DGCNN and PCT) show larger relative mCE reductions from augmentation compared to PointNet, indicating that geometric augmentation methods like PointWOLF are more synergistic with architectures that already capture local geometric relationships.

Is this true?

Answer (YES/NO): NO